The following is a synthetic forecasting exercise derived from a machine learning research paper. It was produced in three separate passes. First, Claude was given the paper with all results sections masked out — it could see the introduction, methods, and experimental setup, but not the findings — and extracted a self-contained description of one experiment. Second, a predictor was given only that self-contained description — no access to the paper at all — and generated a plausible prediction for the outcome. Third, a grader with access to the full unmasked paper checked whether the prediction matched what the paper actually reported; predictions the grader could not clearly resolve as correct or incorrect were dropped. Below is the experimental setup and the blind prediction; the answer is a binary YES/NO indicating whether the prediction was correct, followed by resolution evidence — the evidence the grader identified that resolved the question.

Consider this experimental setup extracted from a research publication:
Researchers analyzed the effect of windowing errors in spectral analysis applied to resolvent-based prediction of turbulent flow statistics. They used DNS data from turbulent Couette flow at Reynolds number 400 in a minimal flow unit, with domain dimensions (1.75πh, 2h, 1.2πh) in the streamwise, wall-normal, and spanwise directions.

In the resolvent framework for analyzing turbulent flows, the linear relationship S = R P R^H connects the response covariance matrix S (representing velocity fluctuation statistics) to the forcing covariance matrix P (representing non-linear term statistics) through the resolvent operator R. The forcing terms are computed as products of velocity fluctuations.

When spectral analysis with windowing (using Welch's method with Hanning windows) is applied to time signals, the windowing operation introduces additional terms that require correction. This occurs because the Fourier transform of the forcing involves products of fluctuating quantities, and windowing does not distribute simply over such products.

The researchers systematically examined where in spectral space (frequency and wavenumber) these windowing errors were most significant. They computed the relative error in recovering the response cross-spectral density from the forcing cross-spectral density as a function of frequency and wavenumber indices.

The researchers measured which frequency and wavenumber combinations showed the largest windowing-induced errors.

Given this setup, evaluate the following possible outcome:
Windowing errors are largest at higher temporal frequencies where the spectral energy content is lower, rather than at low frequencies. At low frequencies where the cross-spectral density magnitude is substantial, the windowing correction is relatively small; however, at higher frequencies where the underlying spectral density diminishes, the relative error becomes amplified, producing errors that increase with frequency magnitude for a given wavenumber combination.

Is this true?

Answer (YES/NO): NO